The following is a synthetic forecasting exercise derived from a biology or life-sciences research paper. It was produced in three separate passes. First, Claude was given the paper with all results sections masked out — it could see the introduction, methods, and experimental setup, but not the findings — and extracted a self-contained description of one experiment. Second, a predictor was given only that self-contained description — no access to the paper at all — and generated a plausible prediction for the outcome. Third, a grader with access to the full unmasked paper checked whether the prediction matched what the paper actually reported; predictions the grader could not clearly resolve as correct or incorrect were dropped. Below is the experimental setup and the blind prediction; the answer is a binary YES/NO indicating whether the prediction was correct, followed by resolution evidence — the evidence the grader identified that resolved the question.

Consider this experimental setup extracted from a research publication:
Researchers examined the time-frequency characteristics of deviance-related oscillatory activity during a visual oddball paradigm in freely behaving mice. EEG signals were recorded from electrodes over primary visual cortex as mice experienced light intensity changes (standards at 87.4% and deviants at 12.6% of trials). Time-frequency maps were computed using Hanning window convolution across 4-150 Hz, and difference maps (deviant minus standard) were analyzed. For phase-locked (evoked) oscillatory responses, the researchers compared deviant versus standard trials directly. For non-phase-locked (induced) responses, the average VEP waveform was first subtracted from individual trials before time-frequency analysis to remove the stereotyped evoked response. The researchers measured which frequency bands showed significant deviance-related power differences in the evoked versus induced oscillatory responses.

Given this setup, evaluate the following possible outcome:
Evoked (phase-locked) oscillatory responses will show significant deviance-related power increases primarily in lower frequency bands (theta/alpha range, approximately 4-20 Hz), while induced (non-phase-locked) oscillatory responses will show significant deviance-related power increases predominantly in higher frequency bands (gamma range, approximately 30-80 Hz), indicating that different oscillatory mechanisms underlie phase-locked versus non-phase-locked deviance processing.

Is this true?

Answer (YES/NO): NO